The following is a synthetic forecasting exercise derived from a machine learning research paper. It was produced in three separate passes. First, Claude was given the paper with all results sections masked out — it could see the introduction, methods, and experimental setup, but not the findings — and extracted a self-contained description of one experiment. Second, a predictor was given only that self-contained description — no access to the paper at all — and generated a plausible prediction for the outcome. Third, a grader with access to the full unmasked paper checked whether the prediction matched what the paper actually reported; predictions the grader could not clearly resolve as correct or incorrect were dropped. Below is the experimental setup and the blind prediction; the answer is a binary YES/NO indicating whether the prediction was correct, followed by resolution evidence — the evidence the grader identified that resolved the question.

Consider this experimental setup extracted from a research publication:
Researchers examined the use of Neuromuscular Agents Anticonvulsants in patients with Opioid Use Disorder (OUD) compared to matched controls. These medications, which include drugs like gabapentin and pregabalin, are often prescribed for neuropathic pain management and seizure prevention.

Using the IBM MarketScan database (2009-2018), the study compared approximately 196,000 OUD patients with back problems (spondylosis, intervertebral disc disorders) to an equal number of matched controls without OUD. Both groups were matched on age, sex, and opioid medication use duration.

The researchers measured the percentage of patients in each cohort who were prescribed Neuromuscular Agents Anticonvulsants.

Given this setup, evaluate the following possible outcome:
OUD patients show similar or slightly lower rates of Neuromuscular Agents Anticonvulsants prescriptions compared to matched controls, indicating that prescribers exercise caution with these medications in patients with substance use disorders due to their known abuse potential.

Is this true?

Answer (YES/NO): NO